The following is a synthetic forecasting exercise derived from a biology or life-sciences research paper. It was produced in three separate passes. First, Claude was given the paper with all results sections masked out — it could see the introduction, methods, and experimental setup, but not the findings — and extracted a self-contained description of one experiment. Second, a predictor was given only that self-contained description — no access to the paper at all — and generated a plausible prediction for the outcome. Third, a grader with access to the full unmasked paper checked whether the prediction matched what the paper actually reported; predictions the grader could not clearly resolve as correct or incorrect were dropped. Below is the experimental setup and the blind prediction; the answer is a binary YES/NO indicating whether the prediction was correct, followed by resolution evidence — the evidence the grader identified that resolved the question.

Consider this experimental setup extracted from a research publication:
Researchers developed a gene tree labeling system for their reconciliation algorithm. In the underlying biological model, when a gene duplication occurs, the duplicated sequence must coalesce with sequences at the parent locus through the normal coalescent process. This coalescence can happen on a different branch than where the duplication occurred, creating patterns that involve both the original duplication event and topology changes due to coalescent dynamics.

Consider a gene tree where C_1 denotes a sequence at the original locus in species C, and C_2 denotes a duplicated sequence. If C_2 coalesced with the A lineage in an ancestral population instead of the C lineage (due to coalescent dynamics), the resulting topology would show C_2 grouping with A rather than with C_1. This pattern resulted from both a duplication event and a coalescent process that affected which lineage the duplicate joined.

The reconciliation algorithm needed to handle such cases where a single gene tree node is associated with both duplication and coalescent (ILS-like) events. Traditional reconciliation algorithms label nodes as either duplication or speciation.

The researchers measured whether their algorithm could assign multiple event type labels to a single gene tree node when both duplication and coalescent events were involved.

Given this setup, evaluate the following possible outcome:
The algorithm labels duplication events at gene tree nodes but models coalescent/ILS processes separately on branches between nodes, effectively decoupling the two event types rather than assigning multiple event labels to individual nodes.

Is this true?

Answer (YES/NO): NO